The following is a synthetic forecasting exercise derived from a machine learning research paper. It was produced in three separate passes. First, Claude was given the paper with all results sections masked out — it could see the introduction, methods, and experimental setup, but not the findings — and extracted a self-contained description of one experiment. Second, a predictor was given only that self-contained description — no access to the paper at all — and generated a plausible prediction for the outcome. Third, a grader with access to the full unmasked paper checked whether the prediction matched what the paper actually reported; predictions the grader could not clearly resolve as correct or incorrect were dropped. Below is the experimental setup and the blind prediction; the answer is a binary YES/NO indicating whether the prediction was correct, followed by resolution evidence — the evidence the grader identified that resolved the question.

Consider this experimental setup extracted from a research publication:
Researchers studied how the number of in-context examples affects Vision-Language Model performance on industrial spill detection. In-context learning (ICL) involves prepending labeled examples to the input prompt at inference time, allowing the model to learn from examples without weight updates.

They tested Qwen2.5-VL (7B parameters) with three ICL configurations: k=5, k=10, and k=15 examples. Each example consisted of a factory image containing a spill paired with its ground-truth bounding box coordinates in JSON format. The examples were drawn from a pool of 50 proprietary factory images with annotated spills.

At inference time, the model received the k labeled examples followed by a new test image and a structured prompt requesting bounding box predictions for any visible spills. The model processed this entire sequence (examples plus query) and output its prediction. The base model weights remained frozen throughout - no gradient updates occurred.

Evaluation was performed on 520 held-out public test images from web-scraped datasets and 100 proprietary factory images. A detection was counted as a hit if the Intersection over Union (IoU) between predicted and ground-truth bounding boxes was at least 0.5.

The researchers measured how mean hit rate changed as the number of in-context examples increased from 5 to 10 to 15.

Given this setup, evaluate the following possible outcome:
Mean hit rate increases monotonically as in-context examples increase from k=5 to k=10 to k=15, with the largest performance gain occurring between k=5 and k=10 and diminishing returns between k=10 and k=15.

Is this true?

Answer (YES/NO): NO